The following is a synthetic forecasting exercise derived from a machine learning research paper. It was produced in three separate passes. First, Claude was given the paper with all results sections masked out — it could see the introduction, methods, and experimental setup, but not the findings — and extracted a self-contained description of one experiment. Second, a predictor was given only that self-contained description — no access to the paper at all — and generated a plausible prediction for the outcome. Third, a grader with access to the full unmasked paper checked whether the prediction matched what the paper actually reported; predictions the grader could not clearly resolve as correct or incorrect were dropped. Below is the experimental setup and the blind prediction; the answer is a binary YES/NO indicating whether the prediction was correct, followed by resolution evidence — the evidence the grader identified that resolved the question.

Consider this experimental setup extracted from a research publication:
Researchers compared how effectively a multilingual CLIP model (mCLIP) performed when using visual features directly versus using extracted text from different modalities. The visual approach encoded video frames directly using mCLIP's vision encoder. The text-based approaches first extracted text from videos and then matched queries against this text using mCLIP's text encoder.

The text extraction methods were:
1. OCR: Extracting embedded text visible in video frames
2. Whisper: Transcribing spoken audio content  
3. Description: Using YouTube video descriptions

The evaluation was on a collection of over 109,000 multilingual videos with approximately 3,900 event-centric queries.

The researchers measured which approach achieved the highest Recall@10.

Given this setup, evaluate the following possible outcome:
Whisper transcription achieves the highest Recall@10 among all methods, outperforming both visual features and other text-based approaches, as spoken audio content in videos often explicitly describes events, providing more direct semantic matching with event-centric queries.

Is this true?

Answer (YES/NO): NO